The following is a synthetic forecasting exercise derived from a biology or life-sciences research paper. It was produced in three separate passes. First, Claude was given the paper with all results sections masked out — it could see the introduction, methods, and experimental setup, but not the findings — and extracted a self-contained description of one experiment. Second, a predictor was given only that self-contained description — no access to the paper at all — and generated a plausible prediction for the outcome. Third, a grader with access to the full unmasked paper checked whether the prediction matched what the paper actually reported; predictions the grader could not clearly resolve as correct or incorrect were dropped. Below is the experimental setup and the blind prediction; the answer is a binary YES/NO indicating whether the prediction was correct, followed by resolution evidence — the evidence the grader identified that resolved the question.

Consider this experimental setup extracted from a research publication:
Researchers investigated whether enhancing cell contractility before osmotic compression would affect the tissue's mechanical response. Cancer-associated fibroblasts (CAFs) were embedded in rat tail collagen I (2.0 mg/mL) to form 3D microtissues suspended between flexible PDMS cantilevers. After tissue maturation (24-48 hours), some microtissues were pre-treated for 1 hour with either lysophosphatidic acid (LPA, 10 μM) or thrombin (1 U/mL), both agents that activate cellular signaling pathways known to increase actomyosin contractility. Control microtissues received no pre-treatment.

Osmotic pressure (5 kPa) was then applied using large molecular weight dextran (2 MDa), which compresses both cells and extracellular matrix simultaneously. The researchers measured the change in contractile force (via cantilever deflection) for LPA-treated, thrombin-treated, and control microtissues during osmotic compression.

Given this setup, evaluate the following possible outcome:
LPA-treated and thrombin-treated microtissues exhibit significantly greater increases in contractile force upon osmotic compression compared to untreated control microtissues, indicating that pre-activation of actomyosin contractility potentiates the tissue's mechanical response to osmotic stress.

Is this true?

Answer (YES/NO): NO